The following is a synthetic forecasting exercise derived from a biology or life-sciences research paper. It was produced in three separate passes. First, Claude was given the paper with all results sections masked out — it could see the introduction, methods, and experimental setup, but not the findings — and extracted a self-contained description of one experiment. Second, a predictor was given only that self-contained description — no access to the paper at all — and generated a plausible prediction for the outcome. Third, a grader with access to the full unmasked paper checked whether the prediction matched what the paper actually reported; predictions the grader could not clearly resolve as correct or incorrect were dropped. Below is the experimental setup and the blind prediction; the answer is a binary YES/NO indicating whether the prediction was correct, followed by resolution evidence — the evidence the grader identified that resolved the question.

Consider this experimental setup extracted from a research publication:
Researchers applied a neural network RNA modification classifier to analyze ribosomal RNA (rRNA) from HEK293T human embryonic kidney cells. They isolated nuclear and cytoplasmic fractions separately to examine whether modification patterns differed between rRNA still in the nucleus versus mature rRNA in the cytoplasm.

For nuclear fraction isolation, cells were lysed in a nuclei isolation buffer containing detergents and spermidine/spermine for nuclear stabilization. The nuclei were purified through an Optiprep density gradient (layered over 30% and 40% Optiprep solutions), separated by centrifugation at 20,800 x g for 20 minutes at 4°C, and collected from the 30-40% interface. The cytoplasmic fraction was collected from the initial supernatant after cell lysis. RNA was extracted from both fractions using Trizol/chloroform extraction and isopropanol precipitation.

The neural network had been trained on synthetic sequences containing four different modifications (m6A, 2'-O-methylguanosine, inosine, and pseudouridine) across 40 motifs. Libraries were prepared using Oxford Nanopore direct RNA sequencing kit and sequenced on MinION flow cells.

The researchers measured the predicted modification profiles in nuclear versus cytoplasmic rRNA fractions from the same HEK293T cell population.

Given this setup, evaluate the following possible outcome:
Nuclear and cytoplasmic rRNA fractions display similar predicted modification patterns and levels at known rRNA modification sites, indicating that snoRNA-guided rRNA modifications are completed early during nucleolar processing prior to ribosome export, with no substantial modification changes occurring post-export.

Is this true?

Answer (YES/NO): NO